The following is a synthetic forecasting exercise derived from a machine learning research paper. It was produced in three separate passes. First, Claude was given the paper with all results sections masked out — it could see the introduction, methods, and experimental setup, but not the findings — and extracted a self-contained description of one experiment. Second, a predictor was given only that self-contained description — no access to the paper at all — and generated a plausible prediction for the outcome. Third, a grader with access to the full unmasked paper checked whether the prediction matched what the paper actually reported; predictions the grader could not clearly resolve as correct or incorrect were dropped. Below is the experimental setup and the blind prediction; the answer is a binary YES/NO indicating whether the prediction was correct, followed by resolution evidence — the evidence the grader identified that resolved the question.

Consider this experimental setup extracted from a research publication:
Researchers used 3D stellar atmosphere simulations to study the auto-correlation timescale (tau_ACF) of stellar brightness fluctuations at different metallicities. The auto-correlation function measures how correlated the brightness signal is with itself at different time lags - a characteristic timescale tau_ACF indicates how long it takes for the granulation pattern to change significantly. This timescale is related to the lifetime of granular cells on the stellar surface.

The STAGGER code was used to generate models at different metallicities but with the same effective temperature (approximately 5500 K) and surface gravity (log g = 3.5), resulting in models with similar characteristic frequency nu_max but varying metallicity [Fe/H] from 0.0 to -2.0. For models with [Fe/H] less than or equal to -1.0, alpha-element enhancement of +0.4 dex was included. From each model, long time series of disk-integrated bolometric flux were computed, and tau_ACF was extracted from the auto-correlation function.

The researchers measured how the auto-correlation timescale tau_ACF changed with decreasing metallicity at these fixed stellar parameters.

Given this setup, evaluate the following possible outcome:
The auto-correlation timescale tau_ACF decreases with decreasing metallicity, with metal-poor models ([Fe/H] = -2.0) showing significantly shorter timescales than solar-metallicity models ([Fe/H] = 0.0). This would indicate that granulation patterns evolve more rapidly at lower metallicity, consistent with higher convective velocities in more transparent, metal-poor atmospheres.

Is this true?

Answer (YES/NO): NO